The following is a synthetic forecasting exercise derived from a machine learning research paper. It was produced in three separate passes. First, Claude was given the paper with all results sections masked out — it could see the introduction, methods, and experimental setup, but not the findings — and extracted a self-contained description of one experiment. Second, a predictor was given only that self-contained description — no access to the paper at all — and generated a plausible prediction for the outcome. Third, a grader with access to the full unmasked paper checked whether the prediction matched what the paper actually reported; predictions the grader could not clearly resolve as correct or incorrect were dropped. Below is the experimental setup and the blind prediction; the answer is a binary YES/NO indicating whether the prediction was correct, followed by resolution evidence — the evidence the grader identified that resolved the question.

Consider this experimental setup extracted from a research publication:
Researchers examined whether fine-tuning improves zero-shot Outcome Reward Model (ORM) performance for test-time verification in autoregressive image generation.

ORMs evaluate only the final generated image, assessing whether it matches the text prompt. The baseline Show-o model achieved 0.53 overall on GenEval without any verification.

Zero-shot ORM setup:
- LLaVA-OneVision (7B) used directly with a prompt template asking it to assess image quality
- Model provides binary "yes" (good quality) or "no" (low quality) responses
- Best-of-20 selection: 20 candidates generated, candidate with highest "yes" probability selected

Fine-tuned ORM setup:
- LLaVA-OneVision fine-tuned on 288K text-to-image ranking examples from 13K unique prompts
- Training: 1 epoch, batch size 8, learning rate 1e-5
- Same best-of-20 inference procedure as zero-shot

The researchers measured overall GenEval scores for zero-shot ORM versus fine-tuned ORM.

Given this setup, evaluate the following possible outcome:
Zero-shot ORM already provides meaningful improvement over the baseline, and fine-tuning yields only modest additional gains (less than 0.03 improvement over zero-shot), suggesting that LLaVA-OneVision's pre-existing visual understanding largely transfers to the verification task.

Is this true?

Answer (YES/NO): YES